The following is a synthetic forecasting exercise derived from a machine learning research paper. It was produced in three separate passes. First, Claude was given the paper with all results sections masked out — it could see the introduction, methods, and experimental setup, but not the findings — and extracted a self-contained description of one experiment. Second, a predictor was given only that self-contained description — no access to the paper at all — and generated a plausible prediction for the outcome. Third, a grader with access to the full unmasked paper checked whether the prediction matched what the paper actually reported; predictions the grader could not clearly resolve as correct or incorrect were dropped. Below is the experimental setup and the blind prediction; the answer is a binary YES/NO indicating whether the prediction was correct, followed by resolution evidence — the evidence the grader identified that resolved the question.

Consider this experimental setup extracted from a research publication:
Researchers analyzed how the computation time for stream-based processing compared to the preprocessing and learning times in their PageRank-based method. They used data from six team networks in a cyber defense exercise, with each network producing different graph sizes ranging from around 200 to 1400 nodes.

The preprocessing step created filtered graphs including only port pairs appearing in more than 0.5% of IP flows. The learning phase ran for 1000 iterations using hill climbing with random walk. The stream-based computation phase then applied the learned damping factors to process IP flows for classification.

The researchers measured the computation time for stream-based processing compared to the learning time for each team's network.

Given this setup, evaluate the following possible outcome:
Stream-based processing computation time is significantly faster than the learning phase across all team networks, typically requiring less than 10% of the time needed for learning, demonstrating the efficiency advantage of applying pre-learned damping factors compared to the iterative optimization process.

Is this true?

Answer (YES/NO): YES